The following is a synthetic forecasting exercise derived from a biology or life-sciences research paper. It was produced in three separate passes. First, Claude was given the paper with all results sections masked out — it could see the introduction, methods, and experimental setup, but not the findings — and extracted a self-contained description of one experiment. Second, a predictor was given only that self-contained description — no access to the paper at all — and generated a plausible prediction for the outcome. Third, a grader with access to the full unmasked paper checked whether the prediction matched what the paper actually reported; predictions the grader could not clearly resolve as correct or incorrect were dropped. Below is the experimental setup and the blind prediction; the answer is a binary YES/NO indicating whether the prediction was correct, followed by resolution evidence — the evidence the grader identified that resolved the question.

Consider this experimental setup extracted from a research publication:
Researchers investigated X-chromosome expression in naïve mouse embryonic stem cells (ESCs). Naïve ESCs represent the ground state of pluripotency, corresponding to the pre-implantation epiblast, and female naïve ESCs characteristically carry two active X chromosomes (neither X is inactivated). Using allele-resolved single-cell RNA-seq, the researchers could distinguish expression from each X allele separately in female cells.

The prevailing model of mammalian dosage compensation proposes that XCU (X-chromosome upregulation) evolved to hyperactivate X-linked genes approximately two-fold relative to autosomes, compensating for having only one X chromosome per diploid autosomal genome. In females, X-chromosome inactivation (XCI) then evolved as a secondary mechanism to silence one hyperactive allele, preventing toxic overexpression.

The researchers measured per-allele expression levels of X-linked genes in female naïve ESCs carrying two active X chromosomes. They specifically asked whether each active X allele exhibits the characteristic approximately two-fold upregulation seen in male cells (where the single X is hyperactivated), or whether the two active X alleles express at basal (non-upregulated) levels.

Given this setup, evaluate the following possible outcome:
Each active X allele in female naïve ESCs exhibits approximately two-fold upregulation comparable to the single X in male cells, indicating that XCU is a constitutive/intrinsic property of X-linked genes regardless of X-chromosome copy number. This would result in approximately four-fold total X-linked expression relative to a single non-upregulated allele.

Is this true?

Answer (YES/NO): NO